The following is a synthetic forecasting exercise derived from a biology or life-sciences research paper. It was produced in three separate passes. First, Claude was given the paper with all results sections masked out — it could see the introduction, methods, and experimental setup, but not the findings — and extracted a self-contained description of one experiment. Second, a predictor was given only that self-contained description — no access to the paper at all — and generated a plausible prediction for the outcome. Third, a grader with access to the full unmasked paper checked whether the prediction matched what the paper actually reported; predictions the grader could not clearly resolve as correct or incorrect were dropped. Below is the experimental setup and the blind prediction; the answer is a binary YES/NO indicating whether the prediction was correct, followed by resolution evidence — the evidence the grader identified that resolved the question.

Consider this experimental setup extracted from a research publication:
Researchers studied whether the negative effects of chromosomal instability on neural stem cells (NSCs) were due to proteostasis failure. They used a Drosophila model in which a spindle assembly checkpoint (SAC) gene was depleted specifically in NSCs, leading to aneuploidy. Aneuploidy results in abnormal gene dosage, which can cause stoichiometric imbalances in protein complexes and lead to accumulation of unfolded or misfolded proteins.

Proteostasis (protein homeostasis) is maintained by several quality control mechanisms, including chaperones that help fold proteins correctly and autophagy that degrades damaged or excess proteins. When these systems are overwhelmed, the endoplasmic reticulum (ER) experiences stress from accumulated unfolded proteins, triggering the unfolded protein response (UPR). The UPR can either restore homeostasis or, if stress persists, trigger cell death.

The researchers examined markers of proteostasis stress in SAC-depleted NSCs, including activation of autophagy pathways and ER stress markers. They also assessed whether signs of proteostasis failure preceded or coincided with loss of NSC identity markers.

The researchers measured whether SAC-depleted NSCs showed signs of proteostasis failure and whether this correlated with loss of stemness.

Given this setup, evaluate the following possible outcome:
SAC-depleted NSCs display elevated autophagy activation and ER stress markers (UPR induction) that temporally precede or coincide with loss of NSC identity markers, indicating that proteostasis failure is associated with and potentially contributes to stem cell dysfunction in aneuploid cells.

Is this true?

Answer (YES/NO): NO